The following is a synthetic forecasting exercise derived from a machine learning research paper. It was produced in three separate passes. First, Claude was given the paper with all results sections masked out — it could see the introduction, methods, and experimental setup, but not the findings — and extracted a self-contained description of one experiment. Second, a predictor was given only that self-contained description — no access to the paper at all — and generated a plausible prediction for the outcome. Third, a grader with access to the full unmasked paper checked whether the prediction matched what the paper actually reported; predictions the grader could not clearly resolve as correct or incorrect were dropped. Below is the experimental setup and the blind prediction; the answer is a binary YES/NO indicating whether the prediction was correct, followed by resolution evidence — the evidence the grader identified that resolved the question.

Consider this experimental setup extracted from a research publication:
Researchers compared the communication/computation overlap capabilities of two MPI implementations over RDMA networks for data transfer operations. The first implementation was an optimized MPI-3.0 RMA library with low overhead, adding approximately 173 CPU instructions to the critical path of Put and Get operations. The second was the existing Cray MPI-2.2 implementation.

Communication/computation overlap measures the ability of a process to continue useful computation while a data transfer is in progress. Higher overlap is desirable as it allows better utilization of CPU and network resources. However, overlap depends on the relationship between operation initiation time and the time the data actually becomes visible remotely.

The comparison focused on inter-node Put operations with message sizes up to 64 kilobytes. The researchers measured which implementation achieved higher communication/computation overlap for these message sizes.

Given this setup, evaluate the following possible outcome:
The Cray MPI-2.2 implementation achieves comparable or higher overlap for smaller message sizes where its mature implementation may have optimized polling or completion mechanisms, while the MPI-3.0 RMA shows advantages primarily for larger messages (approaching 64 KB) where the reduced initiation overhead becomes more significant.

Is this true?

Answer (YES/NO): NO